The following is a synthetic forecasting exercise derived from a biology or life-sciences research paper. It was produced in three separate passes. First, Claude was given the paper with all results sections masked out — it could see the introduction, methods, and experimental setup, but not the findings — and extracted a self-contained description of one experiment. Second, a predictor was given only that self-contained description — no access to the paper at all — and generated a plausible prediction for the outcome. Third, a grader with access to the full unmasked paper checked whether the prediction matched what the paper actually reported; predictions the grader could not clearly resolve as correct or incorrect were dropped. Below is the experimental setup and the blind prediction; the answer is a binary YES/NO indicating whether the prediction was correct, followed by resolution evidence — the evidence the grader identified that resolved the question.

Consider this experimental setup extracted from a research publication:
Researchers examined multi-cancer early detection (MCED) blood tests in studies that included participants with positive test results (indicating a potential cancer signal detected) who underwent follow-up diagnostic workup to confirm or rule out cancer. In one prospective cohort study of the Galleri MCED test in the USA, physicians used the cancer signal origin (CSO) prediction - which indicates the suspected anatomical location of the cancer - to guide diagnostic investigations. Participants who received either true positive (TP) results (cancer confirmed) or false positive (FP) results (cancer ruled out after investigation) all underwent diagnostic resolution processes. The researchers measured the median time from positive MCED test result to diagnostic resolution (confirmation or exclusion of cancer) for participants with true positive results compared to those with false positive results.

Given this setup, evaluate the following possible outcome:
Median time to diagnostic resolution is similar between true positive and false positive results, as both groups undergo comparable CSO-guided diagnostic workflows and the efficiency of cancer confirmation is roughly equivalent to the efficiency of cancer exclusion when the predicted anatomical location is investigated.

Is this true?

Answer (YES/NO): NO